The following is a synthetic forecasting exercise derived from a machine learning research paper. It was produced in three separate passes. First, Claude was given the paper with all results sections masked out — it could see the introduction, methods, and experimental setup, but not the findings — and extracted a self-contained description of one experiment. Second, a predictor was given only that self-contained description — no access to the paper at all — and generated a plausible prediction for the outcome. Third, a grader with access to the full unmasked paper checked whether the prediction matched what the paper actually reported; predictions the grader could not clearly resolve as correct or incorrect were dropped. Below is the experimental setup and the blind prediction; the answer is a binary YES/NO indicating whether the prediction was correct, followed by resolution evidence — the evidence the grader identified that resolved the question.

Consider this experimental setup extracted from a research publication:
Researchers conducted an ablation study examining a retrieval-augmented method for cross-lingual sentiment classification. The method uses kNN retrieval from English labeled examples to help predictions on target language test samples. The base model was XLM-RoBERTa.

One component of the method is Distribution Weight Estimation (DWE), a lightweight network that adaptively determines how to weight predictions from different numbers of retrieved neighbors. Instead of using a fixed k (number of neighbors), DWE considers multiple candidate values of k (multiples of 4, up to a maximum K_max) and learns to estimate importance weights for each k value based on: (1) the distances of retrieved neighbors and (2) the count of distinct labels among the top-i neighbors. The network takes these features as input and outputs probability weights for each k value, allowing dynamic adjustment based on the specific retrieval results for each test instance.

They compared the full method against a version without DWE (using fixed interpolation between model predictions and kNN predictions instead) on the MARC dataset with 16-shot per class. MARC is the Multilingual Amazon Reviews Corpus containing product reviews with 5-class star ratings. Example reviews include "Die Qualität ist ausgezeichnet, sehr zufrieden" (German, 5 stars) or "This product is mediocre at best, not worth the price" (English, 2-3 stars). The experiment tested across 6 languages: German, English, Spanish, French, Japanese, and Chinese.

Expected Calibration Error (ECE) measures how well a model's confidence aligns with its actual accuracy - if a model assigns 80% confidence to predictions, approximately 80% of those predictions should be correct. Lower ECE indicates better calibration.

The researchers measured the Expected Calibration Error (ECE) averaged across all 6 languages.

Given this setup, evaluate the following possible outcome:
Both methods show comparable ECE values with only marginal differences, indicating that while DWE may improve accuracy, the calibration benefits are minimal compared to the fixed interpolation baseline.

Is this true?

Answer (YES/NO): NO